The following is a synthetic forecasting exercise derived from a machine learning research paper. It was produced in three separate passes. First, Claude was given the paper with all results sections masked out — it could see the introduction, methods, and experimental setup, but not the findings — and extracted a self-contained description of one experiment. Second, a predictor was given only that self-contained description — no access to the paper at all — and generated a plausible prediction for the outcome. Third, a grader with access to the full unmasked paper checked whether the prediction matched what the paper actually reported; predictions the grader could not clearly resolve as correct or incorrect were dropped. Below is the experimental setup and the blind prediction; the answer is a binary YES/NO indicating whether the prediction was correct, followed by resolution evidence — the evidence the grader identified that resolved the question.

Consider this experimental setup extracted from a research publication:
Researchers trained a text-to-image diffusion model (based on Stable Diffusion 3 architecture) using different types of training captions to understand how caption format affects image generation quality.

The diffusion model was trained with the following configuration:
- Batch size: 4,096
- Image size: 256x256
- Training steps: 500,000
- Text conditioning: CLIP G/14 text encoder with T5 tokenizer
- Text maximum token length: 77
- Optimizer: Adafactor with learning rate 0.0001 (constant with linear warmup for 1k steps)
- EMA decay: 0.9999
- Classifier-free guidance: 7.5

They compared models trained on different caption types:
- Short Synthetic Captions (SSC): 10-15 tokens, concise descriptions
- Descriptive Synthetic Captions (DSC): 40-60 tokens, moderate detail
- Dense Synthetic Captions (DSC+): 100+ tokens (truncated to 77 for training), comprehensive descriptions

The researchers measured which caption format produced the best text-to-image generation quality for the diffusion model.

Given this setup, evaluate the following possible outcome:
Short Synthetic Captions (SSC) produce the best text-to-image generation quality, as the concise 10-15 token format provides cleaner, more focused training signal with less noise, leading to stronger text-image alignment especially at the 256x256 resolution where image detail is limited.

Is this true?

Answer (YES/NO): NO